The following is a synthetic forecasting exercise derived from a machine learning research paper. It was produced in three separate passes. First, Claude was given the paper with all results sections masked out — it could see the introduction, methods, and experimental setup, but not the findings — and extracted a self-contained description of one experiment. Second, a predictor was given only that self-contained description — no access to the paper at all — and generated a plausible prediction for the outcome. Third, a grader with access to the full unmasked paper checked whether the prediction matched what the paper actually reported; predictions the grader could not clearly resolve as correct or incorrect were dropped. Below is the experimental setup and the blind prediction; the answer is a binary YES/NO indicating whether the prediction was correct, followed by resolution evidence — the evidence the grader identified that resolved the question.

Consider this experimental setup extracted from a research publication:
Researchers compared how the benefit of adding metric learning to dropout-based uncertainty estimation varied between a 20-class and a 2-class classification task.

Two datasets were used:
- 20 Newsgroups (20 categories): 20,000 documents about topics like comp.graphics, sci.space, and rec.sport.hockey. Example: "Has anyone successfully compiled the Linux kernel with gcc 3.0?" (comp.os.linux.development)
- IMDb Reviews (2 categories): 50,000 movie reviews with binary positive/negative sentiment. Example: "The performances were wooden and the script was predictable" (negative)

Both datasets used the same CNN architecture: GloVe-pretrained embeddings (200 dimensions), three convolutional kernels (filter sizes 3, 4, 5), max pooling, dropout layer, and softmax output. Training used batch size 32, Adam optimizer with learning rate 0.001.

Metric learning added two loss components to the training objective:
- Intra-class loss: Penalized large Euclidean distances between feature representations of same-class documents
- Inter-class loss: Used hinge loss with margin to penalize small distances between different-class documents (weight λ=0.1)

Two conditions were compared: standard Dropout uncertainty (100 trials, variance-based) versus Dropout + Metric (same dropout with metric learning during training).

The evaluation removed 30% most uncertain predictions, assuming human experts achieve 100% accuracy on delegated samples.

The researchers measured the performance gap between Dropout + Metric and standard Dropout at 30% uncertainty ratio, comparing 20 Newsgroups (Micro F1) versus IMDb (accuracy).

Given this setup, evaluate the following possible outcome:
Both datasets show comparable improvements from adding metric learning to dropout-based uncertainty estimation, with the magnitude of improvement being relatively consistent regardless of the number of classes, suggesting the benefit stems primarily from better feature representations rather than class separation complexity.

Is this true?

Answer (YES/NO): NO